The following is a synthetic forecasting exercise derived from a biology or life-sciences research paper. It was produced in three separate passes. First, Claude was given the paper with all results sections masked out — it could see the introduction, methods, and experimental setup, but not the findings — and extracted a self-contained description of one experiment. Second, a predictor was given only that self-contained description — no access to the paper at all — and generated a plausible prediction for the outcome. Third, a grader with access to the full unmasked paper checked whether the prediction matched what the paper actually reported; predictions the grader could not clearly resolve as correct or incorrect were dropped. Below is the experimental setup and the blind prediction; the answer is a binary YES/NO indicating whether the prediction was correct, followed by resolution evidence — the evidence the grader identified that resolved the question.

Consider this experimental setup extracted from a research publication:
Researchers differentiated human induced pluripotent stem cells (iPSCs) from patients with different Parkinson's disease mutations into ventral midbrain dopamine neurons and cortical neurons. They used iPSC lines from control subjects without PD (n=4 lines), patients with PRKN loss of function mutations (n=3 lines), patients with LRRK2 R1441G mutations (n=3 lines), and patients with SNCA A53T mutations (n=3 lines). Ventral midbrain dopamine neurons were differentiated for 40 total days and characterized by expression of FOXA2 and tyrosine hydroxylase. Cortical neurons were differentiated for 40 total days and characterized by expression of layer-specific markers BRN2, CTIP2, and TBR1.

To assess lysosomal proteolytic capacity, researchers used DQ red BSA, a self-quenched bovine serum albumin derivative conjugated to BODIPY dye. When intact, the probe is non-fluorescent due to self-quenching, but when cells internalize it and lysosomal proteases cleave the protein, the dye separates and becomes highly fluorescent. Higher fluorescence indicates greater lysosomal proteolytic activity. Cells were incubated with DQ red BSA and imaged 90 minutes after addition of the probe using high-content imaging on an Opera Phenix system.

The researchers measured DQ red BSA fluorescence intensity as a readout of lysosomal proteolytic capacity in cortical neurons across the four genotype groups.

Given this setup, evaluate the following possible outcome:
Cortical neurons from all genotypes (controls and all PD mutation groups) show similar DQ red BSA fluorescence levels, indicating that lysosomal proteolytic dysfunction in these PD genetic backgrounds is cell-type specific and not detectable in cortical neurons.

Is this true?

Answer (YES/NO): NO